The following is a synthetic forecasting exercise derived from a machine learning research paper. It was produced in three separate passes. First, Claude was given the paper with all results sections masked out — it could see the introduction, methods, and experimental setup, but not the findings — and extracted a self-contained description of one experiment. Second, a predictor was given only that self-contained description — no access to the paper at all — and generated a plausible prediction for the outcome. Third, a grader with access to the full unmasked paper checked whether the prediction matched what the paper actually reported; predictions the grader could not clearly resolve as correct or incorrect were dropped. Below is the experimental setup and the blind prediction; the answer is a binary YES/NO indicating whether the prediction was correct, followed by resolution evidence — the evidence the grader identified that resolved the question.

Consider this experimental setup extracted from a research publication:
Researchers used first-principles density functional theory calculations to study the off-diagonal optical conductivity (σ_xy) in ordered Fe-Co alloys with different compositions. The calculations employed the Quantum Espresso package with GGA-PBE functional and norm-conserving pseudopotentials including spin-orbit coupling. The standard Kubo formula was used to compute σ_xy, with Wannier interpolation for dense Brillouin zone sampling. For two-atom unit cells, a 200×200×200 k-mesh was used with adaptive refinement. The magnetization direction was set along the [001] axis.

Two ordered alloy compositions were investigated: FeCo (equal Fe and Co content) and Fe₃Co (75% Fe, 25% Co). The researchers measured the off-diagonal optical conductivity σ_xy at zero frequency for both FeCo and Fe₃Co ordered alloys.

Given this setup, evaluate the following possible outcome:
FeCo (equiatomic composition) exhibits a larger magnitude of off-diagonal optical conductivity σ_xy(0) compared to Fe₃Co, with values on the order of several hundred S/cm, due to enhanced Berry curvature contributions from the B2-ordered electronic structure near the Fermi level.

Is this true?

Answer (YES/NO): NO